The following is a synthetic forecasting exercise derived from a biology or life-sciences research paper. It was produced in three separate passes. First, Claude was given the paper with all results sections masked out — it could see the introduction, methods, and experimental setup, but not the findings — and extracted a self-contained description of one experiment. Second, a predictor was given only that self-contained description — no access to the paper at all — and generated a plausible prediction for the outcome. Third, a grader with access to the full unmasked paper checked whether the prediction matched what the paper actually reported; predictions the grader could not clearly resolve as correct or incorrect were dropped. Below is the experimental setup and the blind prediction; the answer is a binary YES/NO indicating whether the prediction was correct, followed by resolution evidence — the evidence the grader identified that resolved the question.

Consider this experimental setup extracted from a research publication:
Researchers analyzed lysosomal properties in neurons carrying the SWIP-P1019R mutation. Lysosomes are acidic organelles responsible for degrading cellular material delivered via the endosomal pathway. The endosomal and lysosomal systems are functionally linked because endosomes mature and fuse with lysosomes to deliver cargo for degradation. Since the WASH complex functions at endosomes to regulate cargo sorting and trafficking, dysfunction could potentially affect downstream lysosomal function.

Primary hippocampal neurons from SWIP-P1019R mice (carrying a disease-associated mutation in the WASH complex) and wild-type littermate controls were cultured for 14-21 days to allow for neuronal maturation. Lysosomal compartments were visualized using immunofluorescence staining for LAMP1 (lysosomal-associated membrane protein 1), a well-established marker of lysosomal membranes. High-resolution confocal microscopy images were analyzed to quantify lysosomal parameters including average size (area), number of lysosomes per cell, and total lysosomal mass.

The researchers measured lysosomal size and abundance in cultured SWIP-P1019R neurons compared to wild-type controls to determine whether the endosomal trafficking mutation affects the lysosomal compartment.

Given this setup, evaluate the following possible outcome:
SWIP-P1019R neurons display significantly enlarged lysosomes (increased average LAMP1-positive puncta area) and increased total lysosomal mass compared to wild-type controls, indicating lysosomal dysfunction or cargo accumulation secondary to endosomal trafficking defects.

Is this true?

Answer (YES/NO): NO